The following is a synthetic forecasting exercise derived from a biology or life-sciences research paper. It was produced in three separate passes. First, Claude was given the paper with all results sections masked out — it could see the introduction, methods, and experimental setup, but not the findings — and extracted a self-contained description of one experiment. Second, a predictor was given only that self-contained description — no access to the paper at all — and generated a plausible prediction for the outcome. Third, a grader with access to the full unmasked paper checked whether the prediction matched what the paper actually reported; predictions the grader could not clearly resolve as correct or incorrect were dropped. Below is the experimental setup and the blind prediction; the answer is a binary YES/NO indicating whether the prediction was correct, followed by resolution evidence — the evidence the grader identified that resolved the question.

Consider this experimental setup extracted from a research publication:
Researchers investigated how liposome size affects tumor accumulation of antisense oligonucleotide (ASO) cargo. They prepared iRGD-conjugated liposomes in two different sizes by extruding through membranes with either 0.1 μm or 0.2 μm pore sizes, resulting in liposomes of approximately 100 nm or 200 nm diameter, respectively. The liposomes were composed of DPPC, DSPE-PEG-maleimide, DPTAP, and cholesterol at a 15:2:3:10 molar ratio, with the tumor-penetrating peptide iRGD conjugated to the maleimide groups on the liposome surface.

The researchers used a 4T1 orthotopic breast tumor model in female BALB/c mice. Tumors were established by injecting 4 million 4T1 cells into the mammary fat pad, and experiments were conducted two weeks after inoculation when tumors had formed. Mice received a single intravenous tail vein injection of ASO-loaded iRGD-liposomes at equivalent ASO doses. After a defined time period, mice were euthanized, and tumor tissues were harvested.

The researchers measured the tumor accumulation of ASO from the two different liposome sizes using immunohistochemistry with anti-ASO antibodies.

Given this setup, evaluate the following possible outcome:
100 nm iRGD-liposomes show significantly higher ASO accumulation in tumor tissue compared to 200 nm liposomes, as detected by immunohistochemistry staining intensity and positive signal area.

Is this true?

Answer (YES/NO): YES